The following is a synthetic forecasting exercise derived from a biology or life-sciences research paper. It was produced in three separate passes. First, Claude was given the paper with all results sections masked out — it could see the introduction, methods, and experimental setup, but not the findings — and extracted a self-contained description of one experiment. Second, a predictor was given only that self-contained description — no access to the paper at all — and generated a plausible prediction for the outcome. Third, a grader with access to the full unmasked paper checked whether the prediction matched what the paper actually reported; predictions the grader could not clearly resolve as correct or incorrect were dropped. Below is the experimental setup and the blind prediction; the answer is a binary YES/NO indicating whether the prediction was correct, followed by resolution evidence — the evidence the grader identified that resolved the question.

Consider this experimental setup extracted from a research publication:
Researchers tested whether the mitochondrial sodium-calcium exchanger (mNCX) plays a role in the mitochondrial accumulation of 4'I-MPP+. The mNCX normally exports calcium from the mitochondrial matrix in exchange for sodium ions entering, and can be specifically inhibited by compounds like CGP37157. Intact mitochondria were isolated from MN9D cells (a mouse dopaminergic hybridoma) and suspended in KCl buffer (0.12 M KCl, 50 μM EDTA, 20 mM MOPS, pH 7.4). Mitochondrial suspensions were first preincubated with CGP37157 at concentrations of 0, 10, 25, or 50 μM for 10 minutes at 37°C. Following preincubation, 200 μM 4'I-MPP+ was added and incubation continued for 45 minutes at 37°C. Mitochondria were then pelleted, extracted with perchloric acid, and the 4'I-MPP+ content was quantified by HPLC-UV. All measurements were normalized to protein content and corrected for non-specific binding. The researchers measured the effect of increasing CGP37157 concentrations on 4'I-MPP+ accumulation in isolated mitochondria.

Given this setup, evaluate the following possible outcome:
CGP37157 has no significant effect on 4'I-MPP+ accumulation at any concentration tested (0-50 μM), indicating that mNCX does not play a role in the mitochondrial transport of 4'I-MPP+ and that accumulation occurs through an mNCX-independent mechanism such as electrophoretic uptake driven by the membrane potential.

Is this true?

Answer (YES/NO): NO